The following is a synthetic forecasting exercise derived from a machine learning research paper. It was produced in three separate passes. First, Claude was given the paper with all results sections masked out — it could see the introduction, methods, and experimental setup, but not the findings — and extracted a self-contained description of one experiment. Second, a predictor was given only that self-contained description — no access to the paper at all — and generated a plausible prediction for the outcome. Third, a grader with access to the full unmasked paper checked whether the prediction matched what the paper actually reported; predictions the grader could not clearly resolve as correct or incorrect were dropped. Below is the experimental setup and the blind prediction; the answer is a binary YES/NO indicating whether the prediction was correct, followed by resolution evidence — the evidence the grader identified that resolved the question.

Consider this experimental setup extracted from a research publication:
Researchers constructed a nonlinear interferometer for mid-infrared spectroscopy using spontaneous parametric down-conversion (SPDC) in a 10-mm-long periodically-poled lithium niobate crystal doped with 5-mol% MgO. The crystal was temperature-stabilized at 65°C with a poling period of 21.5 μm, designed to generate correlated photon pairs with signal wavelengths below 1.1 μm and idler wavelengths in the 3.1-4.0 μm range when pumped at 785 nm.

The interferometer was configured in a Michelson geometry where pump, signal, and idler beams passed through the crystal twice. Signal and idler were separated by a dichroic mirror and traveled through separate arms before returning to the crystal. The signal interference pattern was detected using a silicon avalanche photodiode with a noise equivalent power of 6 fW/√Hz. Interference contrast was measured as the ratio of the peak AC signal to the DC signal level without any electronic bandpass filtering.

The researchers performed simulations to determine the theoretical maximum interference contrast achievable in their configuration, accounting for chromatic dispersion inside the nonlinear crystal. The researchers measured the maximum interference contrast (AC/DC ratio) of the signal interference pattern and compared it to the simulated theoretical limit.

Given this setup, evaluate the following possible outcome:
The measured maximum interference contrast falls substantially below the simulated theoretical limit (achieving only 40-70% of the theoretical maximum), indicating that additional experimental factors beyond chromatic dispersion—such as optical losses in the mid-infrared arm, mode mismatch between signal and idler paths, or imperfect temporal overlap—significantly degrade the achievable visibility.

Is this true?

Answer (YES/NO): NO